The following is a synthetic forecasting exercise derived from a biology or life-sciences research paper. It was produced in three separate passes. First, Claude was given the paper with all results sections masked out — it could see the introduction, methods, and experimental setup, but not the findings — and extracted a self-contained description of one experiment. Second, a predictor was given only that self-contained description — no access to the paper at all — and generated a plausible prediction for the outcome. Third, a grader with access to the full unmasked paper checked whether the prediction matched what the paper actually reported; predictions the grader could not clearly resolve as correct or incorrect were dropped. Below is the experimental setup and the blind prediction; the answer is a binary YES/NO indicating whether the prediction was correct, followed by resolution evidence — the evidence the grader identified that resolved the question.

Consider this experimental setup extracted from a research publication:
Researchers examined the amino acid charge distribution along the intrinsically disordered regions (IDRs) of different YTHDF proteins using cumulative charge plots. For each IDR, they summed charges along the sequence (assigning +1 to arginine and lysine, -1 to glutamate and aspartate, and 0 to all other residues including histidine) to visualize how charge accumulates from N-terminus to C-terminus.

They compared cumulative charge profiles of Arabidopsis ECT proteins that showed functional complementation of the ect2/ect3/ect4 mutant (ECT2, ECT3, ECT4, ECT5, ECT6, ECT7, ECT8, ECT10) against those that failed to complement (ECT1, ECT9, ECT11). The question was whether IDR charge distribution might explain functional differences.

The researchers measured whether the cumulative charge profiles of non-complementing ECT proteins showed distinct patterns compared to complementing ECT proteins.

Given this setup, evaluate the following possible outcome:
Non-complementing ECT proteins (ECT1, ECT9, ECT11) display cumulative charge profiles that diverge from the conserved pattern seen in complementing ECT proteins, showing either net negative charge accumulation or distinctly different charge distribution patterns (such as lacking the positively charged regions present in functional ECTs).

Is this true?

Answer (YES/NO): NO